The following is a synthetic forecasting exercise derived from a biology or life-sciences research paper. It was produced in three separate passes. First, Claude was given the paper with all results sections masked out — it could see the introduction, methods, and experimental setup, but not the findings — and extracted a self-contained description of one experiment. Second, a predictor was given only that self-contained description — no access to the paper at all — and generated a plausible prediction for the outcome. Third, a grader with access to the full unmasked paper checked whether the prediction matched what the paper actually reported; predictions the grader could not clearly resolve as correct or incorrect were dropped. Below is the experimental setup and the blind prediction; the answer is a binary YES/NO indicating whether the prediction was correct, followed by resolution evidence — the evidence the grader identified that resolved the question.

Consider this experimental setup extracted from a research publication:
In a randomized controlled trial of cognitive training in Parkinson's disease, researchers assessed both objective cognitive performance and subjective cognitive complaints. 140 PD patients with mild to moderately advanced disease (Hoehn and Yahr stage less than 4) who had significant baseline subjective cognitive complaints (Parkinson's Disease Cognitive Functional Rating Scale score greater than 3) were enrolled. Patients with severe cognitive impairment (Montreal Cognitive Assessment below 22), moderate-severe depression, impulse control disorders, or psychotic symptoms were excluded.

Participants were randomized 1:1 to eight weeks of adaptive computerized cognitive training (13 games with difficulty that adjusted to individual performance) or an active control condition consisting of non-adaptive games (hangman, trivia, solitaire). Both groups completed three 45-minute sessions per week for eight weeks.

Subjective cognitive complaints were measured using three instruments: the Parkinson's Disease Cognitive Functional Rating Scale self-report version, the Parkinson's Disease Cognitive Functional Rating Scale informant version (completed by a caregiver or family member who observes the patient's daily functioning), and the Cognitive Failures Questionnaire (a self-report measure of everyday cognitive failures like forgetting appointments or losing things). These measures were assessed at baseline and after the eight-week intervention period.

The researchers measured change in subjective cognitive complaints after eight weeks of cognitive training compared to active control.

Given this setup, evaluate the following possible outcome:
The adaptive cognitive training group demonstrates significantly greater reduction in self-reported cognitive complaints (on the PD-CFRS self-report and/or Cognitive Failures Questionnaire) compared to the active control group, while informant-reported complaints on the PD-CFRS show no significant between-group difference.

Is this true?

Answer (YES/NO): NO